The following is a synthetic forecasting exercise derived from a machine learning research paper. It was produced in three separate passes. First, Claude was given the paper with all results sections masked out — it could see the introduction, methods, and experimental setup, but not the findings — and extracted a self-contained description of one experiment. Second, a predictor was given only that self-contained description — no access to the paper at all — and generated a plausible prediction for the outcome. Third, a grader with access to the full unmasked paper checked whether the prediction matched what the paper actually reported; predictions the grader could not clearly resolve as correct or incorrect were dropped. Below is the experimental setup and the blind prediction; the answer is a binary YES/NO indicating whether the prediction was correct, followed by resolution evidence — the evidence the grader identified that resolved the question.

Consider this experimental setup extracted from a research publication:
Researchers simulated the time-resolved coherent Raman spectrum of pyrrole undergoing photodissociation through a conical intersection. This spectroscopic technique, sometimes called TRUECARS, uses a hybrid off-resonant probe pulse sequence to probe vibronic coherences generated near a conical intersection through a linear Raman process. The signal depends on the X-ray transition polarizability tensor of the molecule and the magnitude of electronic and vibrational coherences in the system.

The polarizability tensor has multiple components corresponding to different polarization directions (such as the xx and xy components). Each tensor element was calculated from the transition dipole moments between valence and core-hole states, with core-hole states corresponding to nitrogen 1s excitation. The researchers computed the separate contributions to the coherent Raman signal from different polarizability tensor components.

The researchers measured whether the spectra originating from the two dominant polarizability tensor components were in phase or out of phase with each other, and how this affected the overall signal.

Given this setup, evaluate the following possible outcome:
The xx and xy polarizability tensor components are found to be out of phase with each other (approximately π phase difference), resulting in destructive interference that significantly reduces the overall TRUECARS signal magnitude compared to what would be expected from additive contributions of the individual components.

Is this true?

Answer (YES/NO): NO